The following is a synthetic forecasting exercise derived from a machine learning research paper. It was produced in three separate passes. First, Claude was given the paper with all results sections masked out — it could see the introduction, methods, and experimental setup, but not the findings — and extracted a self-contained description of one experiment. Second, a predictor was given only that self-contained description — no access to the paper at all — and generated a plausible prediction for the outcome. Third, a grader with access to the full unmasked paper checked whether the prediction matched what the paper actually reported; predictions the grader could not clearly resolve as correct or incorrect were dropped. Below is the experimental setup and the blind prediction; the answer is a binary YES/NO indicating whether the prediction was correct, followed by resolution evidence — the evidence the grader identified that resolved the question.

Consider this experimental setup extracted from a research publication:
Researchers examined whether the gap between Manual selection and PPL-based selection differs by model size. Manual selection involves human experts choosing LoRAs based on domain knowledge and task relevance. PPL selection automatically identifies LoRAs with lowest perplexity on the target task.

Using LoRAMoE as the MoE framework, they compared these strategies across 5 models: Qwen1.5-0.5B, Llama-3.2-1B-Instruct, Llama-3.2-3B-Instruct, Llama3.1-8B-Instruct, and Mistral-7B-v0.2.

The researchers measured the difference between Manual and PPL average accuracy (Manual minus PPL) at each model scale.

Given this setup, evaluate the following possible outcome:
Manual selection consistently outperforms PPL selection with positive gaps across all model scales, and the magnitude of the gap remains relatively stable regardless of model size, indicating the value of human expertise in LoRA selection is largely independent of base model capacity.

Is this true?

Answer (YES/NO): NO